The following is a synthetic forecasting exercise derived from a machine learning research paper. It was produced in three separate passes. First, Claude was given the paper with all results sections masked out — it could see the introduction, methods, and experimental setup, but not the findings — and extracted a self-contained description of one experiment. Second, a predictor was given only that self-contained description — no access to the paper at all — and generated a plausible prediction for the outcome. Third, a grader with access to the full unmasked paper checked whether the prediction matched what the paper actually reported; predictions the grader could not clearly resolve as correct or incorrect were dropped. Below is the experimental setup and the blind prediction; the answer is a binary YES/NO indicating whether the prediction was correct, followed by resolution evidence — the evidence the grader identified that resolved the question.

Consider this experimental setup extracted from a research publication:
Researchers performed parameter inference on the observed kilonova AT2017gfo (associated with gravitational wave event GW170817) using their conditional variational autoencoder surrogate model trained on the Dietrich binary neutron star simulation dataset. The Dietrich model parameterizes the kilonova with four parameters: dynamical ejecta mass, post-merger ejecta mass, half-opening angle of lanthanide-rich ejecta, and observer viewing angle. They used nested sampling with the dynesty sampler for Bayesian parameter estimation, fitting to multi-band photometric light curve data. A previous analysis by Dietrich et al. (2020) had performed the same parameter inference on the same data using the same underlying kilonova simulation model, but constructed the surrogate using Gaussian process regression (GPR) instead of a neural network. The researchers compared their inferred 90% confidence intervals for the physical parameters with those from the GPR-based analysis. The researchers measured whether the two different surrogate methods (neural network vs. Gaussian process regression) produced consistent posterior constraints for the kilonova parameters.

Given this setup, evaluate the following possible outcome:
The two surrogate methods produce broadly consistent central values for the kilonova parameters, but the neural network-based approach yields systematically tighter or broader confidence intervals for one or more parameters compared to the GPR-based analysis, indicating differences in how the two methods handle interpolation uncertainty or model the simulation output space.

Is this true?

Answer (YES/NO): NO